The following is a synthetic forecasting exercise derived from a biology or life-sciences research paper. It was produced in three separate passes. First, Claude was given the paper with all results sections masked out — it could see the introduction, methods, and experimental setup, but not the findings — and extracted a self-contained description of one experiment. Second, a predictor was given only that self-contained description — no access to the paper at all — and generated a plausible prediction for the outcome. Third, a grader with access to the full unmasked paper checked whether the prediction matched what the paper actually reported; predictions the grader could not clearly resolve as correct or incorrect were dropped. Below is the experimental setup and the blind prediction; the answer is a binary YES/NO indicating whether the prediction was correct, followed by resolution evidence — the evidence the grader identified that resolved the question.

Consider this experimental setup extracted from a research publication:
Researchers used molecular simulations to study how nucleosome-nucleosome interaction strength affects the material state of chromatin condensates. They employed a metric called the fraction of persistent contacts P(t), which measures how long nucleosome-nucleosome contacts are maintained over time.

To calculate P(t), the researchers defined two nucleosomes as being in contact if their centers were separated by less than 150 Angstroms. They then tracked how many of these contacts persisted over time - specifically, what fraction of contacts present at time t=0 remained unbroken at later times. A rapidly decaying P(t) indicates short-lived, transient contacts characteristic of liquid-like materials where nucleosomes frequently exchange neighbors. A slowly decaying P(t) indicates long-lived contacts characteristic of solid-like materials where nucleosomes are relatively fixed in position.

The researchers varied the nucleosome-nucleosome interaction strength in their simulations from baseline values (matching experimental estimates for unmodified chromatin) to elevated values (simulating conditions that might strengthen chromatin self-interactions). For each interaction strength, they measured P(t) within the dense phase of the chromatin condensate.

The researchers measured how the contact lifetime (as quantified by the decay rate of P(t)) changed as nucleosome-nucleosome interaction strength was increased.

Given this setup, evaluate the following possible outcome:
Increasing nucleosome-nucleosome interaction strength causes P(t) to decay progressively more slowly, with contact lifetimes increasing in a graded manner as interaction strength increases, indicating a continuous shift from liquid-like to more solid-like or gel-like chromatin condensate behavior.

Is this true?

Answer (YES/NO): NO